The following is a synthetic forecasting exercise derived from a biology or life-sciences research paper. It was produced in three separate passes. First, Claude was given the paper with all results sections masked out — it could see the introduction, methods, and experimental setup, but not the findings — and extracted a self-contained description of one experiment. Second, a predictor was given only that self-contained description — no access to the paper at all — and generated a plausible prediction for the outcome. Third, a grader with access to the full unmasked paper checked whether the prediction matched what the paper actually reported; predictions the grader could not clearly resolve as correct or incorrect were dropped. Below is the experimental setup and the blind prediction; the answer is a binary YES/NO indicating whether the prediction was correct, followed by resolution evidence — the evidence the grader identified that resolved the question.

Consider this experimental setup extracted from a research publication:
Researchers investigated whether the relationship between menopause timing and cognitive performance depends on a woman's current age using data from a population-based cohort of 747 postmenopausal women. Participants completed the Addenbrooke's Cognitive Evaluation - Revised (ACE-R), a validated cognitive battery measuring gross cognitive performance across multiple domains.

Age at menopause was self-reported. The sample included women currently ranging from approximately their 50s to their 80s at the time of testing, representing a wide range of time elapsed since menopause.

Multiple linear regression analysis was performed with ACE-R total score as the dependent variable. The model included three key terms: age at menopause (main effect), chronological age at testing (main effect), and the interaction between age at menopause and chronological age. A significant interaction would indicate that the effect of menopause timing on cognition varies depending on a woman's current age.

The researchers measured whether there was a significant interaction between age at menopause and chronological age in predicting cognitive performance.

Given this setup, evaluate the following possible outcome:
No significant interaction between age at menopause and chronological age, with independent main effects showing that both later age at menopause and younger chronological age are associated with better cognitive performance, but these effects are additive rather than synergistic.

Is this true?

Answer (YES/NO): YES